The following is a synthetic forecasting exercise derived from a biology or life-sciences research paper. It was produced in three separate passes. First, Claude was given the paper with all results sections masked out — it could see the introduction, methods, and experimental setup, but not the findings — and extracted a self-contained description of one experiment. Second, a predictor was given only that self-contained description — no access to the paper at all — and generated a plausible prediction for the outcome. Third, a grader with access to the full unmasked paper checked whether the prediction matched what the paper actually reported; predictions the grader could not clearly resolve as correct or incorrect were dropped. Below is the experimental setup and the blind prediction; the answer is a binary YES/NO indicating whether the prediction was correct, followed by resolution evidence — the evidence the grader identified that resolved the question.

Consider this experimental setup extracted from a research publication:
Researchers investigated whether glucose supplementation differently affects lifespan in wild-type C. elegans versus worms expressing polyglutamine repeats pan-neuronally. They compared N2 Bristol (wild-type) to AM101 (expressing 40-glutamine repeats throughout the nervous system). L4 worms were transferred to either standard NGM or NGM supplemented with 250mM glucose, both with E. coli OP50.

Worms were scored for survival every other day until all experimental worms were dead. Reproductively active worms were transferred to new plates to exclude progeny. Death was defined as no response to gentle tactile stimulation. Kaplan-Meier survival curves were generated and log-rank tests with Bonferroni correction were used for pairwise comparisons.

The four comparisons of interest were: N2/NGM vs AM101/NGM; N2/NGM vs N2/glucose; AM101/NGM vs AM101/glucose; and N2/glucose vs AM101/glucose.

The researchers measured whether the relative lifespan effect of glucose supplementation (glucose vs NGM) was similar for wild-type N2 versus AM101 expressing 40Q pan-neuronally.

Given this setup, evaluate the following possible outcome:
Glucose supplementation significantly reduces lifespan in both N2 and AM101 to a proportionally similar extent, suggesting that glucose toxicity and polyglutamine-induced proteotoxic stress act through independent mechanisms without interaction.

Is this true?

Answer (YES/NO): NO